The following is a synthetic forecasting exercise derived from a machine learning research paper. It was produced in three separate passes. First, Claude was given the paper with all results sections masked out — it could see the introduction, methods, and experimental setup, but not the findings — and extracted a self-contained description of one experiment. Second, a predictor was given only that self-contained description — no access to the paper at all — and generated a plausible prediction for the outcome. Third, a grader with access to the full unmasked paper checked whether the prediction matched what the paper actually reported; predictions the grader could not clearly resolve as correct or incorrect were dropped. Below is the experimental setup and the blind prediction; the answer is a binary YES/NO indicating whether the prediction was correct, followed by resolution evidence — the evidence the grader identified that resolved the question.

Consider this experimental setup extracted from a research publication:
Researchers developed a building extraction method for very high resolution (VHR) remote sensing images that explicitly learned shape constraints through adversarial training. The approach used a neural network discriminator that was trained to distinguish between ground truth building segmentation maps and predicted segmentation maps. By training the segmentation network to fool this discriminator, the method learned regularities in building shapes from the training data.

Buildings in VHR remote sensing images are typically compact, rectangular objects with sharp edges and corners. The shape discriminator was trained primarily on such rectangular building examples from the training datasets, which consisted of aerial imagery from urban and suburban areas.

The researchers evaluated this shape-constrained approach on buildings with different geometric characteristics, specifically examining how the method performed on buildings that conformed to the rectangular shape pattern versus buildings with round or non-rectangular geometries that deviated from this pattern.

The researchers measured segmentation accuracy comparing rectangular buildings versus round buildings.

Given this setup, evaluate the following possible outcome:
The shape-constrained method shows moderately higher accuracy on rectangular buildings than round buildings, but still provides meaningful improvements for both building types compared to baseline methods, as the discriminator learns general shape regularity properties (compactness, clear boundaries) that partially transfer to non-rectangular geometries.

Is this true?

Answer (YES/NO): NO